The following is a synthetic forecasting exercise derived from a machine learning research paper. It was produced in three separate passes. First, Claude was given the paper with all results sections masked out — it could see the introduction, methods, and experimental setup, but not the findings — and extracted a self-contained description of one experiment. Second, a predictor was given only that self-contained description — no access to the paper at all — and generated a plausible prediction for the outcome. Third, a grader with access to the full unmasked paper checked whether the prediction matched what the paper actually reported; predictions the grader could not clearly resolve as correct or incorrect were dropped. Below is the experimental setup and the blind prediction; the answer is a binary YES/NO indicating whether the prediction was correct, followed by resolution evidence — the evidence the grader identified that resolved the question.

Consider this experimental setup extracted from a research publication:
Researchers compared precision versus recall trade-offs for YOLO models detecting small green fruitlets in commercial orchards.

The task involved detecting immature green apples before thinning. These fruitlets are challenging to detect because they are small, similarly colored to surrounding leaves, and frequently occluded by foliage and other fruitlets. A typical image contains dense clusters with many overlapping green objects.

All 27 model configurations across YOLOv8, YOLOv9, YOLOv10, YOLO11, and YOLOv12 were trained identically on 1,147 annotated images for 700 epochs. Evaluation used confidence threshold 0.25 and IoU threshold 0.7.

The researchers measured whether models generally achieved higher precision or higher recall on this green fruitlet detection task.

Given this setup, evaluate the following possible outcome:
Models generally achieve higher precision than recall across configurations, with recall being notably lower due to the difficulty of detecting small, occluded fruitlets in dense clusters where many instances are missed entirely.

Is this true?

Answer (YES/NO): NO